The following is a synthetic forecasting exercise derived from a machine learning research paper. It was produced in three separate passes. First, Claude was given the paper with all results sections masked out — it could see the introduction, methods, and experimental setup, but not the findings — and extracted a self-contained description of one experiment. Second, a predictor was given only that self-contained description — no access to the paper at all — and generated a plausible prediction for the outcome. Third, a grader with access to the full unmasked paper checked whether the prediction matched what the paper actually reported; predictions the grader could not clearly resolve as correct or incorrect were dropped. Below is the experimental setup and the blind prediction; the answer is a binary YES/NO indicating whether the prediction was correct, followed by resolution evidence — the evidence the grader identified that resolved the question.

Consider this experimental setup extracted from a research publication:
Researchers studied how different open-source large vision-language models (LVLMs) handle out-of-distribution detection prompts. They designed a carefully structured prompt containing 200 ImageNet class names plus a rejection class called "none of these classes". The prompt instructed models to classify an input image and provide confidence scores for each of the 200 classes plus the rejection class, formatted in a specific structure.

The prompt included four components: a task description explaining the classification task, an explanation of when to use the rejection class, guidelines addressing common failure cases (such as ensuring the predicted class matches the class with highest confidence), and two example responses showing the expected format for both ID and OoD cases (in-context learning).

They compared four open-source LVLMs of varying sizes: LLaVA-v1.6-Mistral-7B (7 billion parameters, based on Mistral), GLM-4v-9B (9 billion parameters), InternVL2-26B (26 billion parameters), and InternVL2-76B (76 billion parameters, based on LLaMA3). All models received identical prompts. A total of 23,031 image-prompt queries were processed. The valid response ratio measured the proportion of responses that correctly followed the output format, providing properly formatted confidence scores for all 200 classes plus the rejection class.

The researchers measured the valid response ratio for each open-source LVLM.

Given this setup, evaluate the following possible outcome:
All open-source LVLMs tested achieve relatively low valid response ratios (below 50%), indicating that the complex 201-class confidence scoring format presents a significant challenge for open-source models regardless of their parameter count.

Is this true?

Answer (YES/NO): NO